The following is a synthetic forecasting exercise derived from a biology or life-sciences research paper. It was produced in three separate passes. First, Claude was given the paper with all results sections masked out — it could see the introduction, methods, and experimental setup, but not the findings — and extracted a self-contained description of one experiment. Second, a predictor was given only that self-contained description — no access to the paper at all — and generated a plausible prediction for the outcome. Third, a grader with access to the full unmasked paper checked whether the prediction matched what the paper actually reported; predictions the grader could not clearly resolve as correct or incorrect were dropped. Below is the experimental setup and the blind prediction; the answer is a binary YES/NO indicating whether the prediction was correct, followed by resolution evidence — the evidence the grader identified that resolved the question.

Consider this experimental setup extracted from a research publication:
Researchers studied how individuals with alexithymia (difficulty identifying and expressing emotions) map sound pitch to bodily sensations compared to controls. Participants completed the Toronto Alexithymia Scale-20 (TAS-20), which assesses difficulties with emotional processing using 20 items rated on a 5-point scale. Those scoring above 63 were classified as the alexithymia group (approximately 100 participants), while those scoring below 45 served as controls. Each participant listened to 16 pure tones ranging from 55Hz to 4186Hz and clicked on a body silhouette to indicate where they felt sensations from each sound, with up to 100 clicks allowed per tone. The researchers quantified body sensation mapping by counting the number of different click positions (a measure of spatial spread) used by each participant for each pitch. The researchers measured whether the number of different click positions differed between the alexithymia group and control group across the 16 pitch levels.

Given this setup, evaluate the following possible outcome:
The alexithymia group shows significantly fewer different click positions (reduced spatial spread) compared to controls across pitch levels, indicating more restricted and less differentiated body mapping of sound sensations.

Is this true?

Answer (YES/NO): NO